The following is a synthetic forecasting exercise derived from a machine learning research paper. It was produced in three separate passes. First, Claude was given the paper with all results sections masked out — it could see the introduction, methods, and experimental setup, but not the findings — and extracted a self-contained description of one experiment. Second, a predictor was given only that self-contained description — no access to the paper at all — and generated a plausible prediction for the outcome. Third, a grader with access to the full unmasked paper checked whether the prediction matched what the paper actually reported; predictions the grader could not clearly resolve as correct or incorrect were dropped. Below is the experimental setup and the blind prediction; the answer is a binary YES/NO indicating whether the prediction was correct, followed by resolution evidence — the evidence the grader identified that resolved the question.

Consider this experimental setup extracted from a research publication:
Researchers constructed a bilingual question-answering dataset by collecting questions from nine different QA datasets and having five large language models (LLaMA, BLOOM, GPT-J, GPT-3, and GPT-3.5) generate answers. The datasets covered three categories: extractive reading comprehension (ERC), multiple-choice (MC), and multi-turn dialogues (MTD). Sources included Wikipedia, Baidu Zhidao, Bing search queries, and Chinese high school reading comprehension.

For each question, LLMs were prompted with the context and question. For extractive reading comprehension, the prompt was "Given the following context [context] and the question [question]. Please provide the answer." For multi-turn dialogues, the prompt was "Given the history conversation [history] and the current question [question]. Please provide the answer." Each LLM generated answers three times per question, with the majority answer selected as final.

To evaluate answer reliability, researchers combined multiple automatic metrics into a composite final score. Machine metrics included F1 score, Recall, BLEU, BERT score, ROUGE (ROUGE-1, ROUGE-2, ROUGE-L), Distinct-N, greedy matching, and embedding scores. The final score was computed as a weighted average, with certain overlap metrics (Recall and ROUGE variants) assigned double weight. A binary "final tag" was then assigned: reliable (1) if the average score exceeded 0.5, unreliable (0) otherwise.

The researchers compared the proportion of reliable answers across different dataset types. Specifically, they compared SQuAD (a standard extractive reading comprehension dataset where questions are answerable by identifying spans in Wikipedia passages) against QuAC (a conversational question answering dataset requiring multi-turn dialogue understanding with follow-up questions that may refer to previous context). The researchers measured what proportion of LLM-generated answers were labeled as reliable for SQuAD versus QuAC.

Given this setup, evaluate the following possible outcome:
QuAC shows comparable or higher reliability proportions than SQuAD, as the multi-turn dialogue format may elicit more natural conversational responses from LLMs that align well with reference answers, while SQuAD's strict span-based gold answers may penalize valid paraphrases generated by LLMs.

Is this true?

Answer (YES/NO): NO